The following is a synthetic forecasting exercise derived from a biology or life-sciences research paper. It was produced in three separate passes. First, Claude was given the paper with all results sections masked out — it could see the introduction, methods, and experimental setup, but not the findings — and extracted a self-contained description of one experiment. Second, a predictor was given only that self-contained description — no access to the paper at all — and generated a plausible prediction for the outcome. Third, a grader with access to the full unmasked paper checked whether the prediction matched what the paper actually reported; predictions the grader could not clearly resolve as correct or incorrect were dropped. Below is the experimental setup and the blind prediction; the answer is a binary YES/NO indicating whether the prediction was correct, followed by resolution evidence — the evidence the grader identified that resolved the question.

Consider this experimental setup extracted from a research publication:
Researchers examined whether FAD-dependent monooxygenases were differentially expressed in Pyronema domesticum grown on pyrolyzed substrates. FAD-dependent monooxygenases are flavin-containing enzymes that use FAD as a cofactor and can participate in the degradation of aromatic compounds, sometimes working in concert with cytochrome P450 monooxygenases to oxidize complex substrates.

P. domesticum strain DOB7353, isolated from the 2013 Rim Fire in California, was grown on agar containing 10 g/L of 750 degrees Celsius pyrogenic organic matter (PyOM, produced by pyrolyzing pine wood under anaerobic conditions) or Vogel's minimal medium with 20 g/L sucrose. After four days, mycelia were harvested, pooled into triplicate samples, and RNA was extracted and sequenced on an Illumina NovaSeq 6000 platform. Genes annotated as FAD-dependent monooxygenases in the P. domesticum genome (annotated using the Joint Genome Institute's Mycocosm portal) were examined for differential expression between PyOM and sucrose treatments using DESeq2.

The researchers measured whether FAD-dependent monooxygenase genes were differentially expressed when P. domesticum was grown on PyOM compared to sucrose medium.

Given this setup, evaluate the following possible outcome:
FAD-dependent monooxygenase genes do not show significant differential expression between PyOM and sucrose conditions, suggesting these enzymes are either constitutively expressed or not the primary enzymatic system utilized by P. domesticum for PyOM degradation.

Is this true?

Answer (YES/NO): NO